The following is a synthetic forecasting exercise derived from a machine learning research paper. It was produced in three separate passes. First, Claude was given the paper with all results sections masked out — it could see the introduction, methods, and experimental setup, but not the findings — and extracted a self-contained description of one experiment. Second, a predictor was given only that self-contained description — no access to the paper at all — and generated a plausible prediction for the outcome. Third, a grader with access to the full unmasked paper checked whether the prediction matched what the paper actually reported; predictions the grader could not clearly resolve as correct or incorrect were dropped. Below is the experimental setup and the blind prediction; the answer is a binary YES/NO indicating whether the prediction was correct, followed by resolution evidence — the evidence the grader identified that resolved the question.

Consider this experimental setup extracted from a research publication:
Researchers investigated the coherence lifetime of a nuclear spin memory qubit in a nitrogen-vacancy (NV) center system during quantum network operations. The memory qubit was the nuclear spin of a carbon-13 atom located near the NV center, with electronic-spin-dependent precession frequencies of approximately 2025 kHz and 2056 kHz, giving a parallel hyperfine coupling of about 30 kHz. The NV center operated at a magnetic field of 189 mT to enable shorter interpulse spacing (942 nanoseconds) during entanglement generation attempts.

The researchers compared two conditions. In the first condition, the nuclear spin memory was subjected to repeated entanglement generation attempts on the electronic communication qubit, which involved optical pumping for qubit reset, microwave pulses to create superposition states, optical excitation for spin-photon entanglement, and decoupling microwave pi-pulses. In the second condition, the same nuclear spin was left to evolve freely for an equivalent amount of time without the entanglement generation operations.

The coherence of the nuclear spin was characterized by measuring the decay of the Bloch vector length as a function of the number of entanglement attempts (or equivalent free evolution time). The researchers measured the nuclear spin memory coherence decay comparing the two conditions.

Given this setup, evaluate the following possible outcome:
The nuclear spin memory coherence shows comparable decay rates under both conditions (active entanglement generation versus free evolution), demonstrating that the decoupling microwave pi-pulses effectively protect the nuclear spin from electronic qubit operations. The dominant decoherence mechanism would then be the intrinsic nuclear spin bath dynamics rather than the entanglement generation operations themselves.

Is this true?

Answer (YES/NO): YES